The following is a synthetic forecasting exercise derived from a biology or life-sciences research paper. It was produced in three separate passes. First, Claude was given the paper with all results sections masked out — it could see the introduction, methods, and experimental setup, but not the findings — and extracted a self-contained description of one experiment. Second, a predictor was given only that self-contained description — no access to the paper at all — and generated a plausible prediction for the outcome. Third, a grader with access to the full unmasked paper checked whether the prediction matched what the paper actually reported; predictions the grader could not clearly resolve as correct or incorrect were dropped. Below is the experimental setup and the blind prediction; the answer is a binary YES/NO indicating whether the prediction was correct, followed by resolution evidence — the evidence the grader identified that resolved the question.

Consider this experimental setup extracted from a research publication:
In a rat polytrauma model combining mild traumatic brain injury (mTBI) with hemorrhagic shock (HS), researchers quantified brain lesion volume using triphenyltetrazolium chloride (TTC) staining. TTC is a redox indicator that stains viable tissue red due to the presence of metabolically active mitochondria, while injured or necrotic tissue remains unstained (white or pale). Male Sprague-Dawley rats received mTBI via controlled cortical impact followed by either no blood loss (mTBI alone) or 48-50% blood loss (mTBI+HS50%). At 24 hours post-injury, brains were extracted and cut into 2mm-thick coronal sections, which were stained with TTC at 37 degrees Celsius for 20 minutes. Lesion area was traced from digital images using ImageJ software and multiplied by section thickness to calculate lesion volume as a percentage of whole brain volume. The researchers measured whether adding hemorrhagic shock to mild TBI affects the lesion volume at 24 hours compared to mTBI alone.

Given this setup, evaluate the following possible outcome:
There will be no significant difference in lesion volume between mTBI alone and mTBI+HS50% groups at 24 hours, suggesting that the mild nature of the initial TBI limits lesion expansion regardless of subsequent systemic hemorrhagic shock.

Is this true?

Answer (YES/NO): NO